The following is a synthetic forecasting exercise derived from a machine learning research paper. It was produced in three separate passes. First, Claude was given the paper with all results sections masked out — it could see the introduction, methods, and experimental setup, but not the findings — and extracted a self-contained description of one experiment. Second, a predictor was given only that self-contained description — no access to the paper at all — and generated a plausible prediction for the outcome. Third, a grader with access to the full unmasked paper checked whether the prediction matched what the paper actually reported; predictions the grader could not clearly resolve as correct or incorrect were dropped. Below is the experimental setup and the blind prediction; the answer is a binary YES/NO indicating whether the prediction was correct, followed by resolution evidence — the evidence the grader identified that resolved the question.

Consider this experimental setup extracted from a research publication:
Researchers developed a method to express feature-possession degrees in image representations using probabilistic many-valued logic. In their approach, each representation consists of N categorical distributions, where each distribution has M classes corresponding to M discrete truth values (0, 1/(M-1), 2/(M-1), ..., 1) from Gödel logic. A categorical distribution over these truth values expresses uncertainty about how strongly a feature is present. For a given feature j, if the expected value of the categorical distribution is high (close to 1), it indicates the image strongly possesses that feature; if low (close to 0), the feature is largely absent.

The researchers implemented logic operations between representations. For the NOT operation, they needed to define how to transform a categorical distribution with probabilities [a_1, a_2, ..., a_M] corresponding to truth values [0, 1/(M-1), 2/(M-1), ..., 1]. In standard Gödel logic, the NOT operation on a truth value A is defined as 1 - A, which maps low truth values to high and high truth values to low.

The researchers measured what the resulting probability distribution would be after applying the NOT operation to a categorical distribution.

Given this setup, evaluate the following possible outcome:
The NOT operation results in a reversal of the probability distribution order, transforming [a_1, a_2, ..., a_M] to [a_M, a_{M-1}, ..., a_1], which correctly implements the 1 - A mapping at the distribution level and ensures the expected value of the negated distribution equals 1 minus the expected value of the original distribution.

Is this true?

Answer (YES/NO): YES